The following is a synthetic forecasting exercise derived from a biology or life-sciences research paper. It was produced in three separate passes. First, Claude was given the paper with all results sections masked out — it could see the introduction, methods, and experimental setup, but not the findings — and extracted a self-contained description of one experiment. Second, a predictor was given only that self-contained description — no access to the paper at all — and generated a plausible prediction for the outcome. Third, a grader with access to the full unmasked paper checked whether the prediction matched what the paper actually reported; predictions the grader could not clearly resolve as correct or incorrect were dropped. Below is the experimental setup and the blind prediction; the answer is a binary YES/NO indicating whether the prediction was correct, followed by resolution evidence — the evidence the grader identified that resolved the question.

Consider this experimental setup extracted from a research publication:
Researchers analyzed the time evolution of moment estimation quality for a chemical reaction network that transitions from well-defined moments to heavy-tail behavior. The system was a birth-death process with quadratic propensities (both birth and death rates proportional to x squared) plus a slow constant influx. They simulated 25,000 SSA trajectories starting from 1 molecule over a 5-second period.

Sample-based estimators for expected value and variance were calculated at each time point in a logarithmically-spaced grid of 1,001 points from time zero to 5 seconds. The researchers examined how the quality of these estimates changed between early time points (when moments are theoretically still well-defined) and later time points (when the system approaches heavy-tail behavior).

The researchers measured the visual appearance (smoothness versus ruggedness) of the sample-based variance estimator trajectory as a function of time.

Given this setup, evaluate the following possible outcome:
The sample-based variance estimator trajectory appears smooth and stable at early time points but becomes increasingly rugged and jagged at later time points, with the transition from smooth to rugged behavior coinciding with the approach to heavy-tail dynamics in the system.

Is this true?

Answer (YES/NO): YES